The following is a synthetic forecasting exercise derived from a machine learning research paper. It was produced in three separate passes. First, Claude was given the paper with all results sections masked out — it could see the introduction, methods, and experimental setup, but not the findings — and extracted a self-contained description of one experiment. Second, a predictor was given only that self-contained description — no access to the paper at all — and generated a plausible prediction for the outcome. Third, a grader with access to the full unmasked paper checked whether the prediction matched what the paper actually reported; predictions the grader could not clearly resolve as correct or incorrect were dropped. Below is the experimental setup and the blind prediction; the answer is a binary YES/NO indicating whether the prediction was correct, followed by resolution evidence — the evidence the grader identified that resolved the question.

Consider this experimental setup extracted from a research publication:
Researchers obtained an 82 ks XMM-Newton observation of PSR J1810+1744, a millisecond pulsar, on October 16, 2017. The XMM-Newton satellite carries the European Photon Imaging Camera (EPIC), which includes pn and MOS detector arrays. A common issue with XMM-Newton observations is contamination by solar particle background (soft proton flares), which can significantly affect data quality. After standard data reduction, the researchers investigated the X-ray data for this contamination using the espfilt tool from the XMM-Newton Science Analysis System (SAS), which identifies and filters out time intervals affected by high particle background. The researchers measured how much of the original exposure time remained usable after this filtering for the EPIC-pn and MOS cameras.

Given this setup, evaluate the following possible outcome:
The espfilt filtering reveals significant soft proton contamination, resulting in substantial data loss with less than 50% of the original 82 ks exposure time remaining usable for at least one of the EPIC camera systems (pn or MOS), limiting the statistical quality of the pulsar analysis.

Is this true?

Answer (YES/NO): YES